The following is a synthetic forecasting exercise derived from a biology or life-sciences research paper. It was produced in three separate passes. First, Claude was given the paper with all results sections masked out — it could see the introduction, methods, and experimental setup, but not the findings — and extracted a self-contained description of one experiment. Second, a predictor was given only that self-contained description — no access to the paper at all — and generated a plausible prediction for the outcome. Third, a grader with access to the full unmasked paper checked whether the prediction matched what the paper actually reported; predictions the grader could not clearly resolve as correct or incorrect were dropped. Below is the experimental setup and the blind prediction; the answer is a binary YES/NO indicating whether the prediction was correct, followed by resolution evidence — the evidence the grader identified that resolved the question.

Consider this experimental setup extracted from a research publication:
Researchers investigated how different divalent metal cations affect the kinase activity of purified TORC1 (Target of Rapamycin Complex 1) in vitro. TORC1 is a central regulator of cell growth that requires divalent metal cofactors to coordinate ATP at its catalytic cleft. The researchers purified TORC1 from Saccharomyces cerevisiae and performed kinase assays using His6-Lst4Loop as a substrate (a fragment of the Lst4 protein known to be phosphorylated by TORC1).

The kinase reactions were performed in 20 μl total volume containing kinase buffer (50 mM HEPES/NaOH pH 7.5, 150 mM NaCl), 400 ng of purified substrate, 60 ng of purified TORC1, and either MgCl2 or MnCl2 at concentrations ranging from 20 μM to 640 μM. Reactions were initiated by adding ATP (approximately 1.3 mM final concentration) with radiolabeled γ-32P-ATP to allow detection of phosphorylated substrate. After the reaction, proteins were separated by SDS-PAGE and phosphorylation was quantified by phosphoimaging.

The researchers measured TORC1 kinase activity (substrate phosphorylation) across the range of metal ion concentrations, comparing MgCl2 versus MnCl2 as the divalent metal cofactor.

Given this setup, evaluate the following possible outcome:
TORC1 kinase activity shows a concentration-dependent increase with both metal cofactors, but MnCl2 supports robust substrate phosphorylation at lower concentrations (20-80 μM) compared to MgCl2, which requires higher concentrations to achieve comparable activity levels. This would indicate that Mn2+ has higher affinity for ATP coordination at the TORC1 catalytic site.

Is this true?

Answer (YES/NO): YES